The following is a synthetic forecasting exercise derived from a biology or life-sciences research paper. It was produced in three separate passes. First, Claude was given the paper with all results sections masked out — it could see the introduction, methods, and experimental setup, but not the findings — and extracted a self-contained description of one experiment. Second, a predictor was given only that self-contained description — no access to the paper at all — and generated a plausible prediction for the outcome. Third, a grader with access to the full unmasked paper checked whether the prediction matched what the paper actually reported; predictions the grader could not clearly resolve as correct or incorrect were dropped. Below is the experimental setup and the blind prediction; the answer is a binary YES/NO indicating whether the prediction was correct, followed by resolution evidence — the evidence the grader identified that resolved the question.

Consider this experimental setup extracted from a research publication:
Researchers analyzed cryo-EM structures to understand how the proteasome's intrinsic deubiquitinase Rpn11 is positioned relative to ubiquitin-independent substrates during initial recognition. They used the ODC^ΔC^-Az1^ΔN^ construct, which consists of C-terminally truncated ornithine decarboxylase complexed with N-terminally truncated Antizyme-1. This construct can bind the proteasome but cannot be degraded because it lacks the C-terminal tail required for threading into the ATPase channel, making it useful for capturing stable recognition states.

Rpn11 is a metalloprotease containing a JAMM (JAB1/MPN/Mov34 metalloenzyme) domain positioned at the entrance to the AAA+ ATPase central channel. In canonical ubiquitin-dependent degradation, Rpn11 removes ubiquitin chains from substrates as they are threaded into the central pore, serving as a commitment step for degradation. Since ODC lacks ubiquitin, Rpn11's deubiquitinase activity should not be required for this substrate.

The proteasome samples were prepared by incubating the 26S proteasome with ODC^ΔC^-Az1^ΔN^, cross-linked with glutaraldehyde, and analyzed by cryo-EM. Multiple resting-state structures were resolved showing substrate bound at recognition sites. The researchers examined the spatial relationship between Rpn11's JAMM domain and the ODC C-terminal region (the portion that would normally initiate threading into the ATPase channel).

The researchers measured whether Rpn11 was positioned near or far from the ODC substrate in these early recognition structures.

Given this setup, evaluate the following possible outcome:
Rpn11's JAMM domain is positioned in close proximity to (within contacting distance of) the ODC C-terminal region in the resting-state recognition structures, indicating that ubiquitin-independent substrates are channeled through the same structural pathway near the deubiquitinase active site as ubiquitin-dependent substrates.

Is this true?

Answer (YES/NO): NO